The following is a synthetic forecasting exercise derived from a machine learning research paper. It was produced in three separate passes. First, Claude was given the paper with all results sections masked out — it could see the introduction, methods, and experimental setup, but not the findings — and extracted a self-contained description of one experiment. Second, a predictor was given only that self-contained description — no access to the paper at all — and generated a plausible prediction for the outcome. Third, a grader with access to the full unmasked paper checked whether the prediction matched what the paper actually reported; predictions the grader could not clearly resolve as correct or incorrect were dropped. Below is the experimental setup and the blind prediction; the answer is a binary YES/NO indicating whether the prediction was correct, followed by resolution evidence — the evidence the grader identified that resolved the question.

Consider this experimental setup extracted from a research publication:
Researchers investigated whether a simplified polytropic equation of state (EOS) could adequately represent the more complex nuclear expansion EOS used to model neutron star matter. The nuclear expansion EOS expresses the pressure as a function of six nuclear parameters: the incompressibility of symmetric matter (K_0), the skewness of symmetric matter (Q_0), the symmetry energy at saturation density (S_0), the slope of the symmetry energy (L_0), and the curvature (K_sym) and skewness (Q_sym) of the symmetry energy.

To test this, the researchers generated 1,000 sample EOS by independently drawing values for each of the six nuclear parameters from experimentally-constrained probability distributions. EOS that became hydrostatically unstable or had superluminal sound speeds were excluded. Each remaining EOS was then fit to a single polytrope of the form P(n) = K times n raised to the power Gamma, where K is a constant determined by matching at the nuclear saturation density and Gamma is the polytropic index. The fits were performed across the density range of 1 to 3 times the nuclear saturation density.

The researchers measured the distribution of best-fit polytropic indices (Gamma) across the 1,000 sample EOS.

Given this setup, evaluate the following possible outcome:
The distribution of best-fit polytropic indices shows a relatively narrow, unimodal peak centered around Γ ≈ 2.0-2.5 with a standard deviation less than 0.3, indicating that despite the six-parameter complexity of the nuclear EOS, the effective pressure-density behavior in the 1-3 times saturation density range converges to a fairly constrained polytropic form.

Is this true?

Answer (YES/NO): NO